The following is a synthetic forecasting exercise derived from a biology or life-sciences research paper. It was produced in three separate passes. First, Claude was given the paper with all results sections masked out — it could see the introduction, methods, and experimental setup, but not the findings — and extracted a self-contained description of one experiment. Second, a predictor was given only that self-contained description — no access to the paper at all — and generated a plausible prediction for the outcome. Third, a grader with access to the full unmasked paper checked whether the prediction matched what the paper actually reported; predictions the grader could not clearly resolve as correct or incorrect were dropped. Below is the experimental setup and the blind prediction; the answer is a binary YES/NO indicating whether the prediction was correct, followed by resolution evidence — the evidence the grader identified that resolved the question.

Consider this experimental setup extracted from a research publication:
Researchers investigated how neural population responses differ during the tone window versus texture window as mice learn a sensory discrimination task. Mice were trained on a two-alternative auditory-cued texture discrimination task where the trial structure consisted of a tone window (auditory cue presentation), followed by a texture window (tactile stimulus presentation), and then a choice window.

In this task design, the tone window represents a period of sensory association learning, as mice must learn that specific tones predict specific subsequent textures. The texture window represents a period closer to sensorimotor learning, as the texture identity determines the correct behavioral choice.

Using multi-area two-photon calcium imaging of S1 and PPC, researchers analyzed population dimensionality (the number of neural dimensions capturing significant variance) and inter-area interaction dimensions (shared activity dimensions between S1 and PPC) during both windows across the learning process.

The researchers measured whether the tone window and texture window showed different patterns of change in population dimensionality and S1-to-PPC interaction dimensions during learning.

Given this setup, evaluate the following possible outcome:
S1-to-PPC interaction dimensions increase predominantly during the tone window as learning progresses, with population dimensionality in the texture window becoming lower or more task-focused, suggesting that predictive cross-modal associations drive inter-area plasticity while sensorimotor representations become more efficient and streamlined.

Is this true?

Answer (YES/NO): NO